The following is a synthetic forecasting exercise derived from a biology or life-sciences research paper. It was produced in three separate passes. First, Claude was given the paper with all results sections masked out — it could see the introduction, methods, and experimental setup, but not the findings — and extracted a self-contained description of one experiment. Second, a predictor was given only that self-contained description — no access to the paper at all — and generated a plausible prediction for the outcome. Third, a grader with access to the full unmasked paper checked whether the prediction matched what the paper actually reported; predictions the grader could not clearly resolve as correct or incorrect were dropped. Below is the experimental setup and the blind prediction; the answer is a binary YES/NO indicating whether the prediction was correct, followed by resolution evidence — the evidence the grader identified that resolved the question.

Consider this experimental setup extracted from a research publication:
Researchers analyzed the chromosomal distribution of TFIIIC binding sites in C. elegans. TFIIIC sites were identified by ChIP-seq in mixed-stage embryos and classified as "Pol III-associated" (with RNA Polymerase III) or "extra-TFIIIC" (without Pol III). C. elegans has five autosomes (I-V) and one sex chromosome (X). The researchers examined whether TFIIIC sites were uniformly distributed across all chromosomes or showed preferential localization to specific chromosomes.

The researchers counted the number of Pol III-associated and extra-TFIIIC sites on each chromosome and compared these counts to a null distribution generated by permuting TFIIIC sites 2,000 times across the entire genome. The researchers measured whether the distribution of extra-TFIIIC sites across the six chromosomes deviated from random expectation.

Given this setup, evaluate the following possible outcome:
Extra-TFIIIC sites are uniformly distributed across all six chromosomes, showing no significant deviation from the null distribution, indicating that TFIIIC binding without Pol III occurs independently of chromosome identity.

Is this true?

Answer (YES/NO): NO